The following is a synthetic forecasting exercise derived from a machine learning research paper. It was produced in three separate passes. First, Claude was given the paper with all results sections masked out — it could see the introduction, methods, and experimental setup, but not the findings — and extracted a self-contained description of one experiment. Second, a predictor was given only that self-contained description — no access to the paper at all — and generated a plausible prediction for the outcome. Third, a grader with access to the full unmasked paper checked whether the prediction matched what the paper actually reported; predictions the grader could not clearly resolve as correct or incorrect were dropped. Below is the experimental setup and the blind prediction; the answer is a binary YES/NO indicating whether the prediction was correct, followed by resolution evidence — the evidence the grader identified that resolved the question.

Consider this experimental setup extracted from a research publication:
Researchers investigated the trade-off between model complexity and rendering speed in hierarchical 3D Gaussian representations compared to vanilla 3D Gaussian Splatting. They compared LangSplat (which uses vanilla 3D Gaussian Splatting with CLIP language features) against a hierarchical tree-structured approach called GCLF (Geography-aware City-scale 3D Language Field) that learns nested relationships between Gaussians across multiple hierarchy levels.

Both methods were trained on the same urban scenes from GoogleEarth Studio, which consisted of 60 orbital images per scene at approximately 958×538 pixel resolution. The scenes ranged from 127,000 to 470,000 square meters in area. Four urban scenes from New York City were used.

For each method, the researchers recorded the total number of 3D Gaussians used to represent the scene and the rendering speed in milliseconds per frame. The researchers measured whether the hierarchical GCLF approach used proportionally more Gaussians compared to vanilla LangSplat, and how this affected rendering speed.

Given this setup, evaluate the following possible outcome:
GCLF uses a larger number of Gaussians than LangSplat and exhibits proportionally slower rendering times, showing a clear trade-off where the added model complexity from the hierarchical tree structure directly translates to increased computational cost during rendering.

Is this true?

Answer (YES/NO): NO